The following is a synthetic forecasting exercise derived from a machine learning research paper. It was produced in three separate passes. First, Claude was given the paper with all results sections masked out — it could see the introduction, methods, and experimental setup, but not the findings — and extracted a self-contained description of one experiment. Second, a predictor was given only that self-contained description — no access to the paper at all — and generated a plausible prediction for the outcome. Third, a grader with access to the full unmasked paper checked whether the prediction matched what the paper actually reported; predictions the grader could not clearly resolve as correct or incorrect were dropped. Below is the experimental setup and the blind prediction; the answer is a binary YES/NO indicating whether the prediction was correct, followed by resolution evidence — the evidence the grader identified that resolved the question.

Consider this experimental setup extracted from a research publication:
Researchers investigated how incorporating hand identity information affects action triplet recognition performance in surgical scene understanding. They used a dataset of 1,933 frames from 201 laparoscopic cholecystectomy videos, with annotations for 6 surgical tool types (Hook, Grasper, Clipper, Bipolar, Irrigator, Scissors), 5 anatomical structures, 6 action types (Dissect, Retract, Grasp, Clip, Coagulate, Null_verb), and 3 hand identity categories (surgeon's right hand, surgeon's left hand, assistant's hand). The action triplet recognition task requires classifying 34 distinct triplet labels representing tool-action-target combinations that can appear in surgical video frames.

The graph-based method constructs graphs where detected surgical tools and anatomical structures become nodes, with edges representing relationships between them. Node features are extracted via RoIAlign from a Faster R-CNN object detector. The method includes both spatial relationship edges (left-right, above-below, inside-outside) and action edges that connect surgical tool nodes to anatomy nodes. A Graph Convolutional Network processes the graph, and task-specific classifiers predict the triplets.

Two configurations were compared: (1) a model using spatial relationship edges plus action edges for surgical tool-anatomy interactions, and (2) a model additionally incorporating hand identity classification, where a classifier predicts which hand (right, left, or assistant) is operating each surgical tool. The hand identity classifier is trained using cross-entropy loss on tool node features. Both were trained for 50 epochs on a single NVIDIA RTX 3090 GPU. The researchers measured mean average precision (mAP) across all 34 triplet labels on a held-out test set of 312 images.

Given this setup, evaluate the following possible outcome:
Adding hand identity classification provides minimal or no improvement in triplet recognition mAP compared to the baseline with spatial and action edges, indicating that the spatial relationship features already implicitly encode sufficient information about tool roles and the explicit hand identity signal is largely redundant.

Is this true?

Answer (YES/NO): NO